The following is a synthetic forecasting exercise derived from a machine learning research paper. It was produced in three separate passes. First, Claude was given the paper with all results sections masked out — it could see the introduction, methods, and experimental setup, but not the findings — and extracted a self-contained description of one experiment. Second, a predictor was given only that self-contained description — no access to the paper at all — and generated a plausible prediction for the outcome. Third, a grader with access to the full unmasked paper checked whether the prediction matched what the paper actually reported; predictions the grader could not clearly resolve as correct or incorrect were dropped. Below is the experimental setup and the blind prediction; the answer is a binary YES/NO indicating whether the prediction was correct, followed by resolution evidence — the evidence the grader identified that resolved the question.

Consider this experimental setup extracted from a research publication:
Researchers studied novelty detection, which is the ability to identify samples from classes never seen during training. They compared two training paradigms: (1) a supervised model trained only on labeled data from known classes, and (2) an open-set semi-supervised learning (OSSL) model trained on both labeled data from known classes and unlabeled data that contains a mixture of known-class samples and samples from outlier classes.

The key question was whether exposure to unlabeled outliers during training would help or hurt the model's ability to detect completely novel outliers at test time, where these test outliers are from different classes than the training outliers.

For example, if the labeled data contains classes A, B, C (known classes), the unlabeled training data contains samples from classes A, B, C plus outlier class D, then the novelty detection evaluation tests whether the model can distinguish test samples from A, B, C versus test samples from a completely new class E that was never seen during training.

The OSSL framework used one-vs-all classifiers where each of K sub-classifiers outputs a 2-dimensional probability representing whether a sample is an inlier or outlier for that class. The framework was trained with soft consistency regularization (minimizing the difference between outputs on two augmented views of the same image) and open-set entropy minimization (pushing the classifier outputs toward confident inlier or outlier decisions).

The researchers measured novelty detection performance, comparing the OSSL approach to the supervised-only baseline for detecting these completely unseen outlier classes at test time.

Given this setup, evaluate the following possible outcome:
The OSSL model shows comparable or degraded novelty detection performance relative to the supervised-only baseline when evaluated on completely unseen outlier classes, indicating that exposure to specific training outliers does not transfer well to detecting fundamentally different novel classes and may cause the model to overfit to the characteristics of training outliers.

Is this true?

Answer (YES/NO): NO